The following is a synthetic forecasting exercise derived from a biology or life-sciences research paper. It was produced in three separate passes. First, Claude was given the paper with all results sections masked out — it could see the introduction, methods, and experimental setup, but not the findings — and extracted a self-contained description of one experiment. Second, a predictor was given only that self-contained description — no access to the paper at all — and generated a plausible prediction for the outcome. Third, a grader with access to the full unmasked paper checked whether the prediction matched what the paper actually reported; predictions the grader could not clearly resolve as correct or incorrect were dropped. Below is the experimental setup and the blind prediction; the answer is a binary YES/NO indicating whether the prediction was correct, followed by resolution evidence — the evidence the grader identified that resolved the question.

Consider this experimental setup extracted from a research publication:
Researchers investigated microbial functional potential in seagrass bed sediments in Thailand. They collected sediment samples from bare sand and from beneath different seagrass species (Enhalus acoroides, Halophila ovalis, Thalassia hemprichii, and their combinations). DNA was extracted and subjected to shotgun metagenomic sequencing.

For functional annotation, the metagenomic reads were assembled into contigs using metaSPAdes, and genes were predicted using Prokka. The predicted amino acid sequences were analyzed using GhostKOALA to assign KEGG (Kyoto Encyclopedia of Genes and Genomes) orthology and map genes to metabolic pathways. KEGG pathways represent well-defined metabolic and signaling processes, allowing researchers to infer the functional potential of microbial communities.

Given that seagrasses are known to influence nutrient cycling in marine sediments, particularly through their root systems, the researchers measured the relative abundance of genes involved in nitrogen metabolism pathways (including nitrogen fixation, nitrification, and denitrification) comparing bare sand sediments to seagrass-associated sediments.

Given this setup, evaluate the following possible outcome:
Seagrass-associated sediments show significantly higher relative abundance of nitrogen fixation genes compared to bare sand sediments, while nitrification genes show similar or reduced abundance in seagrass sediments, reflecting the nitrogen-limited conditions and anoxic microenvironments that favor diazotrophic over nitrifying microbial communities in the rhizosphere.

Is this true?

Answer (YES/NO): NO